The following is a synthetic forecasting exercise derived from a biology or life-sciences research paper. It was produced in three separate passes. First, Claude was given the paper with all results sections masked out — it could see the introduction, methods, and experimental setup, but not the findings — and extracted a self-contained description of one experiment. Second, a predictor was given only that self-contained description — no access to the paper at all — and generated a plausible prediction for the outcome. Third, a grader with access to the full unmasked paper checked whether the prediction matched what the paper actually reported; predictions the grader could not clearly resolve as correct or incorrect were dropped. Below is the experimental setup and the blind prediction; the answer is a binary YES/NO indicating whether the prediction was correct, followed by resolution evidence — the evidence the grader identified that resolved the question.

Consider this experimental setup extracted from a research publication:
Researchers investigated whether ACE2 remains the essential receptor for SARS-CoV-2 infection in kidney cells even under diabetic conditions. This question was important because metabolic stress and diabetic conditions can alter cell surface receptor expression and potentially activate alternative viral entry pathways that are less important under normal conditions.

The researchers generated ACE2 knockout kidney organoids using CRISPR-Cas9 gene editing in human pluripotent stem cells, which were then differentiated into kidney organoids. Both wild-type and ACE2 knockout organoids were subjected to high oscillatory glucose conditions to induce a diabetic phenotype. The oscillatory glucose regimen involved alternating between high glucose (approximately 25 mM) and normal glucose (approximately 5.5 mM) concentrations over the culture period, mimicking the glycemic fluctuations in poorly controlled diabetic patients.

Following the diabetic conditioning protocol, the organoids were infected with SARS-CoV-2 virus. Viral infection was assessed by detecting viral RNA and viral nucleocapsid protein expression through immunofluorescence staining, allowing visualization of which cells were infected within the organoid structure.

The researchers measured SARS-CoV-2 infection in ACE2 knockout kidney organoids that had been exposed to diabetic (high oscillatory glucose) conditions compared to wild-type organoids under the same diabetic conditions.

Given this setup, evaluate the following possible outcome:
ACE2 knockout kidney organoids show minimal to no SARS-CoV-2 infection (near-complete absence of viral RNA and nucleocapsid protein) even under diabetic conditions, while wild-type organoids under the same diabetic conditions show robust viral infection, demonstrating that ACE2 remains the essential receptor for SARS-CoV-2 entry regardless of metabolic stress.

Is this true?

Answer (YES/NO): YES